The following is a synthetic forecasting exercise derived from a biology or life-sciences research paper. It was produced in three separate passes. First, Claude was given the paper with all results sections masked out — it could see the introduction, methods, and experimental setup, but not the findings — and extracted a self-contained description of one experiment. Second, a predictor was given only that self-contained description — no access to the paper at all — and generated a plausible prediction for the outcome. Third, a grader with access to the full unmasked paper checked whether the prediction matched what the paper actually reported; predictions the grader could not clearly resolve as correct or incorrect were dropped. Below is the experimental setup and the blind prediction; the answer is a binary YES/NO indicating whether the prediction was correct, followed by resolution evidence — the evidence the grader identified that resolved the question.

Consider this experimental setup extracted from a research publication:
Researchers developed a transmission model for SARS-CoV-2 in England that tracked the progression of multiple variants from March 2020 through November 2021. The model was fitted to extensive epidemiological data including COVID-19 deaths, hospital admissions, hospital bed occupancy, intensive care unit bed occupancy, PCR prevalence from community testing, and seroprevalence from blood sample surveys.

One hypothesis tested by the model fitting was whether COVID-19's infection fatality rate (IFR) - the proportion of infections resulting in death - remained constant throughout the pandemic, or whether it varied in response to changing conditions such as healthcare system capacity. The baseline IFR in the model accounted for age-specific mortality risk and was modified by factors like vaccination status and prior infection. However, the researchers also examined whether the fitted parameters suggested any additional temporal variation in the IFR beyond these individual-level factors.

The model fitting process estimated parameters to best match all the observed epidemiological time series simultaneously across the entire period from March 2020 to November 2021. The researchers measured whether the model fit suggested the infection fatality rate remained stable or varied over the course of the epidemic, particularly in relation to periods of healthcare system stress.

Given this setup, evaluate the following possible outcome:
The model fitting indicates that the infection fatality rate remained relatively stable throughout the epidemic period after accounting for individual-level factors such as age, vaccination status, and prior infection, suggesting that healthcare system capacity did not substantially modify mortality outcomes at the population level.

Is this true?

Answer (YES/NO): NO